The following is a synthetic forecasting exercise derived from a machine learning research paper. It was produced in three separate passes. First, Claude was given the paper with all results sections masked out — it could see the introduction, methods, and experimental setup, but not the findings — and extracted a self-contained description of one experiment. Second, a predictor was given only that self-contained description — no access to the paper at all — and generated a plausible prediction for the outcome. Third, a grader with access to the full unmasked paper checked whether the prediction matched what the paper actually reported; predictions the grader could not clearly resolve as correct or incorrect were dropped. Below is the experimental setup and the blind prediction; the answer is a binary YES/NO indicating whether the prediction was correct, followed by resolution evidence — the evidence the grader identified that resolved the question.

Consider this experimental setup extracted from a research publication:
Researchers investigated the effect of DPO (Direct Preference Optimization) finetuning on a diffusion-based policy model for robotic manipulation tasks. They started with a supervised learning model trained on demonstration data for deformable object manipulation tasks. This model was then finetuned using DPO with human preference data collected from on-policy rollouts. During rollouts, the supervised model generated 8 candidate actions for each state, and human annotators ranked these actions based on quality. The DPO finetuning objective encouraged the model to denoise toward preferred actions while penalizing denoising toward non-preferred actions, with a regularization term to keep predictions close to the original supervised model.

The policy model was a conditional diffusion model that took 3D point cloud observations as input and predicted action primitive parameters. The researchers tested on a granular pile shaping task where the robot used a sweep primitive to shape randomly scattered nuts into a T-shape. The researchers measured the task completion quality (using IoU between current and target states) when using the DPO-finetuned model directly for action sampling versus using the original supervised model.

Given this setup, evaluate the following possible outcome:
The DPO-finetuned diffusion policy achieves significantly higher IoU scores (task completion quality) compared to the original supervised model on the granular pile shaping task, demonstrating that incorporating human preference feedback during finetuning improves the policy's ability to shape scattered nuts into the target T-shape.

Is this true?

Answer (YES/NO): NO